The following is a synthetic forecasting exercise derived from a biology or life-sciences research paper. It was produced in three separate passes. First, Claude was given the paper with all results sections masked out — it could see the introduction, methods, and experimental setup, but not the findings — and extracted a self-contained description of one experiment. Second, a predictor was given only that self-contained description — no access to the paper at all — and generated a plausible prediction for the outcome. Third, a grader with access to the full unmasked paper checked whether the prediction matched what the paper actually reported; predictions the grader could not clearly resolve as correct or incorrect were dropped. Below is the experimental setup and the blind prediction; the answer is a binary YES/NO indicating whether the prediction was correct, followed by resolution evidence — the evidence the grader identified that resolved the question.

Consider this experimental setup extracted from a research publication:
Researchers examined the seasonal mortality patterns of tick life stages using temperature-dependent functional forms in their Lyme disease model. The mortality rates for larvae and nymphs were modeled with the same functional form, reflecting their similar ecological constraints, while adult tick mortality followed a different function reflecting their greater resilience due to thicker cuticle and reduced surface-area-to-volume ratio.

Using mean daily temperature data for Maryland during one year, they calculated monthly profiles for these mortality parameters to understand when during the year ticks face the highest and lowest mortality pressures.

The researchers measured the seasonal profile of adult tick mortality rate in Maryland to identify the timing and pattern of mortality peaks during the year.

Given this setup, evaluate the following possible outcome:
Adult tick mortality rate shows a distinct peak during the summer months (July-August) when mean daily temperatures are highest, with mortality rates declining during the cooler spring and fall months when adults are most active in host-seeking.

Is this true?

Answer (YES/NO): NO